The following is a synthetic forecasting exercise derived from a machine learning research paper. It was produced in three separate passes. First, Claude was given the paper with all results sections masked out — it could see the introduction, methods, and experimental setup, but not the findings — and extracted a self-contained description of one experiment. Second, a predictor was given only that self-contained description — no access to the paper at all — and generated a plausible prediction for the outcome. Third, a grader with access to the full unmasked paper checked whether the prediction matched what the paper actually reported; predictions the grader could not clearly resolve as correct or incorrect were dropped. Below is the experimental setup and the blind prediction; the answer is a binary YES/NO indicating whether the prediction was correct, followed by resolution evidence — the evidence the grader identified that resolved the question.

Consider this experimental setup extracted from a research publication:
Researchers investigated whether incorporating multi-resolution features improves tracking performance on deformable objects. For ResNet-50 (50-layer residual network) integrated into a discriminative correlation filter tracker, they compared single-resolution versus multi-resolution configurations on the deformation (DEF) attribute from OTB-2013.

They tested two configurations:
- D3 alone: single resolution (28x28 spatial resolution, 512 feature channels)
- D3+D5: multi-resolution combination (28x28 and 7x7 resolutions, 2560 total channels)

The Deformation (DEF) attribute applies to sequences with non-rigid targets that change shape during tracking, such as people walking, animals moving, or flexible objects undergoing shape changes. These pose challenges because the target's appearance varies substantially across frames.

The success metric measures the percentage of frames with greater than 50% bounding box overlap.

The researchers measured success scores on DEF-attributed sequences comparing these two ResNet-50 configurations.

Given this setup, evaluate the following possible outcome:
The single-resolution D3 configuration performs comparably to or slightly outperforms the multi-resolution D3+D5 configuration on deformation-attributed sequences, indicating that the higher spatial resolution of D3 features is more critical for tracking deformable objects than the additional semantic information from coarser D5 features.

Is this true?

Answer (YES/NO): NO